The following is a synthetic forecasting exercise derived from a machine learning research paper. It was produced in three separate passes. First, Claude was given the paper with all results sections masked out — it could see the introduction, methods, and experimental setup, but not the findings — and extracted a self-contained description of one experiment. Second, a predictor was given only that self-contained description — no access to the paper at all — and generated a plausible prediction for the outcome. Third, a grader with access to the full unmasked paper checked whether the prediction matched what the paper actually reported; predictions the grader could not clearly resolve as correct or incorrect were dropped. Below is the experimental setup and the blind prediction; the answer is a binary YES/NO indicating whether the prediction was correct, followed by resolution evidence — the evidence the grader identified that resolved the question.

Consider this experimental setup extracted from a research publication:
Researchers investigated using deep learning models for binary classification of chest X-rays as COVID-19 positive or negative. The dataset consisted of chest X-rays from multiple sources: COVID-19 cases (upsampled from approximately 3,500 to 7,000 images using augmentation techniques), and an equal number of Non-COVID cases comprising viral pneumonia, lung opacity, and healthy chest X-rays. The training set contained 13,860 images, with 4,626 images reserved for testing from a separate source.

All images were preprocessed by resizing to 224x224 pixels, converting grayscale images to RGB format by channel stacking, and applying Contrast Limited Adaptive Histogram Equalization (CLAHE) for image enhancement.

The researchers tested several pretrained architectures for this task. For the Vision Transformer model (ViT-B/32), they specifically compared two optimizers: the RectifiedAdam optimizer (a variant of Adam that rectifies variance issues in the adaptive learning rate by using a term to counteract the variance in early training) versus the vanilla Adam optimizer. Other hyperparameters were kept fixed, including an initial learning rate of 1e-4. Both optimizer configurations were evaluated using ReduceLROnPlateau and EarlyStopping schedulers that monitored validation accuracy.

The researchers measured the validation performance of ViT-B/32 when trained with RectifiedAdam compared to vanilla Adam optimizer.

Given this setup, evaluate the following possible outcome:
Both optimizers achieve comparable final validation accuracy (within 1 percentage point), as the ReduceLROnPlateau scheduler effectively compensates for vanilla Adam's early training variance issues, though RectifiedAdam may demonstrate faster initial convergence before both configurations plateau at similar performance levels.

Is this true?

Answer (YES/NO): NO